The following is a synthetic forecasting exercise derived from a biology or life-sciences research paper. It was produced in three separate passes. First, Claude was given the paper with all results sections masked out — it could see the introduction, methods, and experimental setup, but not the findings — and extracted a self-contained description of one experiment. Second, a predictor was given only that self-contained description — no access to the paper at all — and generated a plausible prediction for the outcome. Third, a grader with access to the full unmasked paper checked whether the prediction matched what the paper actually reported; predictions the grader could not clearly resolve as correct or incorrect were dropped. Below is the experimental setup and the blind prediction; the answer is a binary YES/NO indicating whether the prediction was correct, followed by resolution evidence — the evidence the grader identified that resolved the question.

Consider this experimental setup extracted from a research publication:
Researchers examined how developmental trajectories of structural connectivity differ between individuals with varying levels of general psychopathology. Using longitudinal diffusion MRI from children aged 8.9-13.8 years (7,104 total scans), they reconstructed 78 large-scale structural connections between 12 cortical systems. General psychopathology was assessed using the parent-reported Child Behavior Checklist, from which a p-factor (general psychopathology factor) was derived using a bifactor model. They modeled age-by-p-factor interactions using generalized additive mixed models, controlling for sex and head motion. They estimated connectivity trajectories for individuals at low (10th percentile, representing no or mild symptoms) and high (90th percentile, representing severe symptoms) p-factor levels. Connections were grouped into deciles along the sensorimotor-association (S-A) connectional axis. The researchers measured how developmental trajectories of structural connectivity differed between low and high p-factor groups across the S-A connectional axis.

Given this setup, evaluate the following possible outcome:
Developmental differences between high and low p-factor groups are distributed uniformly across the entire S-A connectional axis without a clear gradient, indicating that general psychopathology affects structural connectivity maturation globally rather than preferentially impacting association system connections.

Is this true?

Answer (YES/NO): NO